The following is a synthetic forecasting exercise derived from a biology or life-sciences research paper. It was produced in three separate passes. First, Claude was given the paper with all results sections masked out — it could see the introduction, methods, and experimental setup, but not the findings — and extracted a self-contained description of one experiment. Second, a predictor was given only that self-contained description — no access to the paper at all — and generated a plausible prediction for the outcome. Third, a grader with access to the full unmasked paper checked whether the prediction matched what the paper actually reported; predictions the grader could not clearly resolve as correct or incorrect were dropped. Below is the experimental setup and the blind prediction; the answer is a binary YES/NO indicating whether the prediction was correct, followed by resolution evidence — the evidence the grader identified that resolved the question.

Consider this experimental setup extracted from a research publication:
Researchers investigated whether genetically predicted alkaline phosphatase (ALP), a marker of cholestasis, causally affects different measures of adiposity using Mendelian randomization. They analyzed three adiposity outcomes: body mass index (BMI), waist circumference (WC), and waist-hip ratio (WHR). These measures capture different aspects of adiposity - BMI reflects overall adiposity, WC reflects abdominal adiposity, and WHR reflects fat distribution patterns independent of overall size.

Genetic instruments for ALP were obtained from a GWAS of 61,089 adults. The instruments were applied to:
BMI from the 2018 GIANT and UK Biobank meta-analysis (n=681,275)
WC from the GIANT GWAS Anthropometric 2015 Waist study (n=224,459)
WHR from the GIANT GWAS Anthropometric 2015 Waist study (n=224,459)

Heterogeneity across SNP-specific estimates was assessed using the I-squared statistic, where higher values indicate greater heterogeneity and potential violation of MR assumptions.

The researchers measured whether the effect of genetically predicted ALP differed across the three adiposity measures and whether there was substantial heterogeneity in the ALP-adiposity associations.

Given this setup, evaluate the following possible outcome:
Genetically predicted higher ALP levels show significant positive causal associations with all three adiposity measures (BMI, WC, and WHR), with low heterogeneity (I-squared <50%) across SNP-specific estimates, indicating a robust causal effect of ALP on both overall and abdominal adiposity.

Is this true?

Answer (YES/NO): NO